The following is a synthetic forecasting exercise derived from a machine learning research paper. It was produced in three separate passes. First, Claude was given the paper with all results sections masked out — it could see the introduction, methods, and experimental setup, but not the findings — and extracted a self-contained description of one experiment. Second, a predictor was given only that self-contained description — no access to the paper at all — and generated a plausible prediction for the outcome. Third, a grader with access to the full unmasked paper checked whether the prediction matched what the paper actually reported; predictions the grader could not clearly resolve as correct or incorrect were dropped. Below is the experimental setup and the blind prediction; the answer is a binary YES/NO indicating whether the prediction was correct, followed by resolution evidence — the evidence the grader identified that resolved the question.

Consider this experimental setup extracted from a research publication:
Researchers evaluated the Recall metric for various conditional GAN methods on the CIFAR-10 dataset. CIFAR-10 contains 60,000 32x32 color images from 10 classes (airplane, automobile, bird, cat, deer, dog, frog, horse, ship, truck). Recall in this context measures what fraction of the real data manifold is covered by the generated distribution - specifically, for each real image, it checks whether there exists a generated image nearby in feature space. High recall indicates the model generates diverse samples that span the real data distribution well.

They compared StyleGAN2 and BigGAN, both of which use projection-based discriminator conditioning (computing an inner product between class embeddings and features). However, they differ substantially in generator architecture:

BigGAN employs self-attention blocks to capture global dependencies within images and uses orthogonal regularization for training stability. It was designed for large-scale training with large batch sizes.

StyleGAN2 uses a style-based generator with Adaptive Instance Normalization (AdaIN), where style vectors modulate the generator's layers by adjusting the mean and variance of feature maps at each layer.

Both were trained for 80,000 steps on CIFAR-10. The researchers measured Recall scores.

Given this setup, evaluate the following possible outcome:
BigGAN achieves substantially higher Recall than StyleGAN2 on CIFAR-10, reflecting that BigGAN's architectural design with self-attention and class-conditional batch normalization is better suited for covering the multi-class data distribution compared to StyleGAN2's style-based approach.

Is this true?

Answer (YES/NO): NO